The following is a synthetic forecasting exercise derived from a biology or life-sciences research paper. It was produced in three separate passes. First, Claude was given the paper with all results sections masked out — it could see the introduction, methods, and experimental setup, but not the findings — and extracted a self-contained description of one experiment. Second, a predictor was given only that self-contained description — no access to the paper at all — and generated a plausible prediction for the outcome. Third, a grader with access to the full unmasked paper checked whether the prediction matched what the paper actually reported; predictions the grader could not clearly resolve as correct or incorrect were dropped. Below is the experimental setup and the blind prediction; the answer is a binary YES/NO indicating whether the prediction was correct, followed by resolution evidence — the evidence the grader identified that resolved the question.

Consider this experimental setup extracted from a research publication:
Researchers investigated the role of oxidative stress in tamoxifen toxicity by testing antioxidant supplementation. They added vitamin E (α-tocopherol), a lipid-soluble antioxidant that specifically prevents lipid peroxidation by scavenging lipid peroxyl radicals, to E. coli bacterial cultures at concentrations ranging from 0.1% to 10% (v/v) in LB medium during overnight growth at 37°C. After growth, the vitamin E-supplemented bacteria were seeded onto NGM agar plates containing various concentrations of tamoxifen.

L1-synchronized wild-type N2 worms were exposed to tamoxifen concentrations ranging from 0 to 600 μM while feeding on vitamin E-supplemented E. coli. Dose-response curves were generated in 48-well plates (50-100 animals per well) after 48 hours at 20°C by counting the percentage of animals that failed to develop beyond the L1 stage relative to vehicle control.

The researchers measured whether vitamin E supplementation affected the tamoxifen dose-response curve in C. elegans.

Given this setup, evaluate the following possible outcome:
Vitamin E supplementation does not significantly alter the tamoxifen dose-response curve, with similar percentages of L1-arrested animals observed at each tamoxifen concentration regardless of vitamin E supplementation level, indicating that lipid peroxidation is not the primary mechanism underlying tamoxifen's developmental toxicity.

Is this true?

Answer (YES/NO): YES